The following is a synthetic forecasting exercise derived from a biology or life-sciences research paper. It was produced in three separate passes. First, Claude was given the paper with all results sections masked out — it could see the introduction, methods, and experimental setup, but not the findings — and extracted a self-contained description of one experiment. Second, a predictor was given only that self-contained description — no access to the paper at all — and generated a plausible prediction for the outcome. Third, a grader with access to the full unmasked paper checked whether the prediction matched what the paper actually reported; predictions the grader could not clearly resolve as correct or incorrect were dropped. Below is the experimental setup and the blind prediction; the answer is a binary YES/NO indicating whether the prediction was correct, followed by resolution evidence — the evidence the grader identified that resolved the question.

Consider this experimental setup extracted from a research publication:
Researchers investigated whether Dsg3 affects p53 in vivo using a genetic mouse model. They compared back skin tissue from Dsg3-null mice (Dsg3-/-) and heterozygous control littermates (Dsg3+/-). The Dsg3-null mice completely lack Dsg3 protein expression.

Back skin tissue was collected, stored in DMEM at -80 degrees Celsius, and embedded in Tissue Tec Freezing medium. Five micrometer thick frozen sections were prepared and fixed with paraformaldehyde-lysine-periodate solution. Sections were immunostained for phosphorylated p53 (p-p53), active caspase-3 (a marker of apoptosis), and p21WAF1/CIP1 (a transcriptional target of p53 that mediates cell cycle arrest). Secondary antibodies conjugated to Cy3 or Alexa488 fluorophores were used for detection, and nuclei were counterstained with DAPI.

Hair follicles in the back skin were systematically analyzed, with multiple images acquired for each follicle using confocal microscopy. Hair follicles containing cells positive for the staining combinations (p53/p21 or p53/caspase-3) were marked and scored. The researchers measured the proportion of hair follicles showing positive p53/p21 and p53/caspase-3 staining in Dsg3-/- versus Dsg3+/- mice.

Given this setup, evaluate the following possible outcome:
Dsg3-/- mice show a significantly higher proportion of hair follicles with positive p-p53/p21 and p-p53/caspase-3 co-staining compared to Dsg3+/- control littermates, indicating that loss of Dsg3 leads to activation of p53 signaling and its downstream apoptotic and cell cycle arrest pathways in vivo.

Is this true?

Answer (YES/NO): YES